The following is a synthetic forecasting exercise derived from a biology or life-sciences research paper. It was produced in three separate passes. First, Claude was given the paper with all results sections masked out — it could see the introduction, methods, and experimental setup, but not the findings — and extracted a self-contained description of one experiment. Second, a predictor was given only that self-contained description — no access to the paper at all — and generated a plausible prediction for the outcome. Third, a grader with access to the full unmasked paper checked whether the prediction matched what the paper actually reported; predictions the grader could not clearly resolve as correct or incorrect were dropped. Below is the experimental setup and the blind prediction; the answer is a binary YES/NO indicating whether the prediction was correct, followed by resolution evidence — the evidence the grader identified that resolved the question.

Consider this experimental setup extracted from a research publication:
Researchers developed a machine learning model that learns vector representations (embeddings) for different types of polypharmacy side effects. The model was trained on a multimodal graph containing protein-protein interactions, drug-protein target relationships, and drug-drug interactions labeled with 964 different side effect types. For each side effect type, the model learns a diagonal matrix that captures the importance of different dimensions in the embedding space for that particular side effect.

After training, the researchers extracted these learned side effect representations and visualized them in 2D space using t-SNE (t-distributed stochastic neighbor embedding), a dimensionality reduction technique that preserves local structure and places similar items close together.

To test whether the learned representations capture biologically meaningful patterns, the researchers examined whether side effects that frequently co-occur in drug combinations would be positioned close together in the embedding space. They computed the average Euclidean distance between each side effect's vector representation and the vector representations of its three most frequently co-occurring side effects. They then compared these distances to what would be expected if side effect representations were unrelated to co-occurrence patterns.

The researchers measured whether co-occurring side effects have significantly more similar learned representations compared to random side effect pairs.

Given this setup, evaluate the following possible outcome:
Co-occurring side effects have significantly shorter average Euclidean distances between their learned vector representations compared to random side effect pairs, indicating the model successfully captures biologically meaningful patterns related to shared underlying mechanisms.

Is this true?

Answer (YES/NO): YES